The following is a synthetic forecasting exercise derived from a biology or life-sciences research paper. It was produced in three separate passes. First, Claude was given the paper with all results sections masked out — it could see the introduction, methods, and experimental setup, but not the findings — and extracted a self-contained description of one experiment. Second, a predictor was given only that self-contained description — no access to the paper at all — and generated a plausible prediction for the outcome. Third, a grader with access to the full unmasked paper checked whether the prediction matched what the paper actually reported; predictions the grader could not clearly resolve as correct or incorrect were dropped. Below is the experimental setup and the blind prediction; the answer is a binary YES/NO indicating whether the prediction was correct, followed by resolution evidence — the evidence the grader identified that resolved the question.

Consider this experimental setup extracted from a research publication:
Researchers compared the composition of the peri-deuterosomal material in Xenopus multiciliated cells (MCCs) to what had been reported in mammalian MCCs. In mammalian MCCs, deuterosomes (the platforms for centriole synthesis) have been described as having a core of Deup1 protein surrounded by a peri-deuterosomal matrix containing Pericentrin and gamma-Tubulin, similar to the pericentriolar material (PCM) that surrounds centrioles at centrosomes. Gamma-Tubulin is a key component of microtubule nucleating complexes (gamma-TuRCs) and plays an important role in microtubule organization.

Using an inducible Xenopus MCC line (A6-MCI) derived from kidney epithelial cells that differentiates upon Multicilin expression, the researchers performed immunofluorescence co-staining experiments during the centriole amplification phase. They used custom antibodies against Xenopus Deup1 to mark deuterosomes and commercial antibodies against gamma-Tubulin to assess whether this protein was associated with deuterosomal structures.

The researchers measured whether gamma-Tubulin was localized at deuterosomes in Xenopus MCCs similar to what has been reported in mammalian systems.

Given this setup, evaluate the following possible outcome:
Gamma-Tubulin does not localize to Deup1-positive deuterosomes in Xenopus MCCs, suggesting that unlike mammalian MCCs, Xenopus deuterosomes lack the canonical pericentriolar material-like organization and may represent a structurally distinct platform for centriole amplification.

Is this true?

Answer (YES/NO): NO